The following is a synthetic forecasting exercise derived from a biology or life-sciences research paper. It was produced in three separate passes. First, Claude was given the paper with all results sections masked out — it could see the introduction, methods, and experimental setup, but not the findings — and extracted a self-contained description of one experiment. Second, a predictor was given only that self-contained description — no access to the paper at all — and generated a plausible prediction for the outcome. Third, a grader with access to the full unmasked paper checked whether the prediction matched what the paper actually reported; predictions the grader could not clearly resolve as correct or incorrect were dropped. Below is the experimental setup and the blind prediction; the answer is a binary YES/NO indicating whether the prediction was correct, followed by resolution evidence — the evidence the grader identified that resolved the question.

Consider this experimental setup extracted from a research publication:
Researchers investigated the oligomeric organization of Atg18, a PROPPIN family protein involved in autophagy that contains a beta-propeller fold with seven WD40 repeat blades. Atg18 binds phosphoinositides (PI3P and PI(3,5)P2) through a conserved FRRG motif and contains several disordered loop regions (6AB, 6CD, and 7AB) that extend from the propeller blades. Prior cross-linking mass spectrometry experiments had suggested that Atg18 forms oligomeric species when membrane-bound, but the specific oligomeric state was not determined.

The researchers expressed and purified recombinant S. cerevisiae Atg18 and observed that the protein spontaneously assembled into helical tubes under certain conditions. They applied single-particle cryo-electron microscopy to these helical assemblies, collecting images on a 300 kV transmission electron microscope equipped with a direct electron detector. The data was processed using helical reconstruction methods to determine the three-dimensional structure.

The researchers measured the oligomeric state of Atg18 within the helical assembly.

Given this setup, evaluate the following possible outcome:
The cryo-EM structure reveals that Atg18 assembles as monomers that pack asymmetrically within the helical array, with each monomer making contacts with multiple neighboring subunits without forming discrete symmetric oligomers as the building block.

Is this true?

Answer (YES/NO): NO